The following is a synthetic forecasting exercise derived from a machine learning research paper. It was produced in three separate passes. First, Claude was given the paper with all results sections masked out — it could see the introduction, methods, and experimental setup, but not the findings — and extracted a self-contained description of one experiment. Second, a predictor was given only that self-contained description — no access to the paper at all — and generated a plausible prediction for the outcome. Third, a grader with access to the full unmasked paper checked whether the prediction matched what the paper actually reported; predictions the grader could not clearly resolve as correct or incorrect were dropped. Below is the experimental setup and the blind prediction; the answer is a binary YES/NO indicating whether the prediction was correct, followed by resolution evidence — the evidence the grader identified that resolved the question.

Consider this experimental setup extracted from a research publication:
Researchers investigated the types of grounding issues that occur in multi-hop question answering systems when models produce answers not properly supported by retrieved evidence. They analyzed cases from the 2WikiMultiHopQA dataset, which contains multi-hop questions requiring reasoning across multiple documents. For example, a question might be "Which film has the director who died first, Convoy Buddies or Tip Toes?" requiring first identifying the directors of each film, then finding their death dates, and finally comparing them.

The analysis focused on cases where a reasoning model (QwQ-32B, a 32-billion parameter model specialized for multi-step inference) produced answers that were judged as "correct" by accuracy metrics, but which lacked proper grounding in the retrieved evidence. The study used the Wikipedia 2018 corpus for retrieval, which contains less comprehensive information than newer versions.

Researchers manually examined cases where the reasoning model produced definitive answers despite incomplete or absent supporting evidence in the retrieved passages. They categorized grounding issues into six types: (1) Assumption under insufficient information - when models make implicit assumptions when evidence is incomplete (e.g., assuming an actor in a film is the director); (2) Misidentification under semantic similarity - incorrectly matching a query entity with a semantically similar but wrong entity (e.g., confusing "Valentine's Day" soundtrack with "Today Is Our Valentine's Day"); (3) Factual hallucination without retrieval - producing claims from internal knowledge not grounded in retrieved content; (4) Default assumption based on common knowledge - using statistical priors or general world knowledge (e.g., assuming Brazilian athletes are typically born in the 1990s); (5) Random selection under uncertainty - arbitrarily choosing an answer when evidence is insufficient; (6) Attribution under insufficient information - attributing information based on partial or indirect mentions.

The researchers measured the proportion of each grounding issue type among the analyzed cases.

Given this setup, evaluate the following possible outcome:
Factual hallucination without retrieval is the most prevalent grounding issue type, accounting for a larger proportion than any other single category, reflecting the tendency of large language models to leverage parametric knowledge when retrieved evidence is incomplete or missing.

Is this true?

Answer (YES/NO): NO